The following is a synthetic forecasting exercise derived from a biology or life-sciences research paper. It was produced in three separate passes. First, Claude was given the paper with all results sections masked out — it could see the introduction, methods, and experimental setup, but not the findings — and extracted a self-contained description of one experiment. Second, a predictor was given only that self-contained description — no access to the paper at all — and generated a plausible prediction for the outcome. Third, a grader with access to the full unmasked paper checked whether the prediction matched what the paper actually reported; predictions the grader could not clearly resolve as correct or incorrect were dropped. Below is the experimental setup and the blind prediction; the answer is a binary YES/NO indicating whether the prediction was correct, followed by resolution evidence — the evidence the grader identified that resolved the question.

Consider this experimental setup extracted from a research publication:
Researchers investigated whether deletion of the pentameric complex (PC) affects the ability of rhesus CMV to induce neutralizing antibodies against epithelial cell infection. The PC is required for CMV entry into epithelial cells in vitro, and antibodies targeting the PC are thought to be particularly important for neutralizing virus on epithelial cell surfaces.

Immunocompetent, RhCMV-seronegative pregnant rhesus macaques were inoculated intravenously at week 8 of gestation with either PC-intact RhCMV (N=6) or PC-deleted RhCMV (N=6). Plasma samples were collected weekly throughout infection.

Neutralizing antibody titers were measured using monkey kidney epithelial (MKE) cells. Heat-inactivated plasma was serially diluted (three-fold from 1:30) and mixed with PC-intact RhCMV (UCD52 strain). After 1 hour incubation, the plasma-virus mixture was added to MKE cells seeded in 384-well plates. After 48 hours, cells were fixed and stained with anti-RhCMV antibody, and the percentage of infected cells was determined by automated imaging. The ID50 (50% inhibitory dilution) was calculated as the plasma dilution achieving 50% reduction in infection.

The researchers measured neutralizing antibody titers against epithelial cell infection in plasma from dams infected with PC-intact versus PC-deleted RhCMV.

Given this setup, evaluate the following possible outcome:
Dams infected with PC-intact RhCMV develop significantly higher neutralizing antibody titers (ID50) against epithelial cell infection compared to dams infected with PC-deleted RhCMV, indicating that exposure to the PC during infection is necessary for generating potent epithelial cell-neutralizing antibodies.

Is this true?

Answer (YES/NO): YES